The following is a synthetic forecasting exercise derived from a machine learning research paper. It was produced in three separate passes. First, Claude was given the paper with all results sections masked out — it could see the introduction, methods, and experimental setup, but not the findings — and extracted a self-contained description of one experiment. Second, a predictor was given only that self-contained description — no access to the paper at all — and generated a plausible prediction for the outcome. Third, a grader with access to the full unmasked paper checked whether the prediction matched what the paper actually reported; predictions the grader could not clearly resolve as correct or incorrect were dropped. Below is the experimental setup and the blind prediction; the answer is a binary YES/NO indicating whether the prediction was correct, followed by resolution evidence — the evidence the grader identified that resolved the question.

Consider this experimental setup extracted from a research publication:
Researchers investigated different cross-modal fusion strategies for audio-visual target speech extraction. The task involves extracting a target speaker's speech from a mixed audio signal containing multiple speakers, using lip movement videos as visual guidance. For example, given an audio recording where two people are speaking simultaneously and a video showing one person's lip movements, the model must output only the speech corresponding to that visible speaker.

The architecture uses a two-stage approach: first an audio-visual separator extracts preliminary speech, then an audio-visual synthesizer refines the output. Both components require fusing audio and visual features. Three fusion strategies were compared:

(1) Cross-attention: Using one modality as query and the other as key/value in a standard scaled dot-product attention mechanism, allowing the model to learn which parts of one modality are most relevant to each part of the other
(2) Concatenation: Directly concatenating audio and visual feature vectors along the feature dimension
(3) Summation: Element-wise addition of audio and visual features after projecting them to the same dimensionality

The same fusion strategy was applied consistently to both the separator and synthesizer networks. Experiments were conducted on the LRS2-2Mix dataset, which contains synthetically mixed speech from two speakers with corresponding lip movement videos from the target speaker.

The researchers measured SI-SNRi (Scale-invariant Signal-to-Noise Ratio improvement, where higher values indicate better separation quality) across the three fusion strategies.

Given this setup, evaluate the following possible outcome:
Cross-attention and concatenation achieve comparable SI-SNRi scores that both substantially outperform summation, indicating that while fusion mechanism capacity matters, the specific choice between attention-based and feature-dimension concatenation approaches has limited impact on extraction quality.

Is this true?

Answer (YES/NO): NO